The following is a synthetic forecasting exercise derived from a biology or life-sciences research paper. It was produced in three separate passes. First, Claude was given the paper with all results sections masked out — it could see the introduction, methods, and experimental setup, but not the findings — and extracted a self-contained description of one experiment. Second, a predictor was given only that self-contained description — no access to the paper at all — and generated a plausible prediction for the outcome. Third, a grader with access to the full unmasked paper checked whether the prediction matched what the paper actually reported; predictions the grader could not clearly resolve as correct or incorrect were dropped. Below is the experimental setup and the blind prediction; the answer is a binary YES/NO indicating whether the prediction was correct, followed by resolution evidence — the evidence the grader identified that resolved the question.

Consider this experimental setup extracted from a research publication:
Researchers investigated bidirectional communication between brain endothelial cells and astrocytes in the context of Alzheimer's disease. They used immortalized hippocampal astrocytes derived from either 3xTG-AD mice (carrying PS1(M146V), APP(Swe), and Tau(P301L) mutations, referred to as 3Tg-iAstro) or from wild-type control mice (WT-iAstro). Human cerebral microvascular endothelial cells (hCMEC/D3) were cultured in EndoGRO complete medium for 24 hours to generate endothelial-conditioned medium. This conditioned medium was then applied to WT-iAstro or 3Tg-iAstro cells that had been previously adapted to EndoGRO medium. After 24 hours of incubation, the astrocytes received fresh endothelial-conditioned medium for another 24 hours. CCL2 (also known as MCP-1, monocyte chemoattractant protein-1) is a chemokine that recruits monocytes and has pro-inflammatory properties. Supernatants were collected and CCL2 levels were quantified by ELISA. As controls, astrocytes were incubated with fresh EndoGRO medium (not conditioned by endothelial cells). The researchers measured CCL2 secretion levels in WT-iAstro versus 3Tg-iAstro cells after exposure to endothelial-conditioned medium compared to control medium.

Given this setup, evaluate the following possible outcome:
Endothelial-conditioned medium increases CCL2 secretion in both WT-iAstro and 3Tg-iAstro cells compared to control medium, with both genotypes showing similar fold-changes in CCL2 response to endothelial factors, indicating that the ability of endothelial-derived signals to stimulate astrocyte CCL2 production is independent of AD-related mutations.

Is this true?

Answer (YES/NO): NO